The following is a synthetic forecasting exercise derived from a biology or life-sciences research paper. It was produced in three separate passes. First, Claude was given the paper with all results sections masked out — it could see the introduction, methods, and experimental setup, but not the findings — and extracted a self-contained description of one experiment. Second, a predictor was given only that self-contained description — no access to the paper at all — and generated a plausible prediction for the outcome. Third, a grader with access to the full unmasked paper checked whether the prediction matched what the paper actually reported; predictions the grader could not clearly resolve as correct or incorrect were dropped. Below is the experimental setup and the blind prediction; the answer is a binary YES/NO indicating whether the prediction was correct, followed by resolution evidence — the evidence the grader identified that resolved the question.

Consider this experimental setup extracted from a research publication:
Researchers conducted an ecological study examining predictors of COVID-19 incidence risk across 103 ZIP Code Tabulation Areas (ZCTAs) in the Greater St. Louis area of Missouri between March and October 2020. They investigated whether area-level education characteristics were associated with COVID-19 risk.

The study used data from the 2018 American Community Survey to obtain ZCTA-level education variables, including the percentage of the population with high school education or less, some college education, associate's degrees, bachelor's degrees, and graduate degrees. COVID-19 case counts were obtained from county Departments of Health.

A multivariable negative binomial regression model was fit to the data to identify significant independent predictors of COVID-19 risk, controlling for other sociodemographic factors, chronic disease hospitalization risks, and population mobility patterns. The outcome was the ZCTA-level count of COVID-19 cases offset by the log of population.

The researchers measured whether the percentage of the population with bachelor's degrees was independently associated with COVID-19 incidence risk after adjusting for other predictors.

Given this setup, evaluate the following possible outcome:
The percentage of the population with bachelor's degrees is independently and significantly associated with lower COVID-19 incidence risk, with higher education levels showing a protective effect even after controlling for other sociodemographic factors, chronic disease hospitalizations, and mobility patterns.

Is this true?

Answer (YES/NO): NO